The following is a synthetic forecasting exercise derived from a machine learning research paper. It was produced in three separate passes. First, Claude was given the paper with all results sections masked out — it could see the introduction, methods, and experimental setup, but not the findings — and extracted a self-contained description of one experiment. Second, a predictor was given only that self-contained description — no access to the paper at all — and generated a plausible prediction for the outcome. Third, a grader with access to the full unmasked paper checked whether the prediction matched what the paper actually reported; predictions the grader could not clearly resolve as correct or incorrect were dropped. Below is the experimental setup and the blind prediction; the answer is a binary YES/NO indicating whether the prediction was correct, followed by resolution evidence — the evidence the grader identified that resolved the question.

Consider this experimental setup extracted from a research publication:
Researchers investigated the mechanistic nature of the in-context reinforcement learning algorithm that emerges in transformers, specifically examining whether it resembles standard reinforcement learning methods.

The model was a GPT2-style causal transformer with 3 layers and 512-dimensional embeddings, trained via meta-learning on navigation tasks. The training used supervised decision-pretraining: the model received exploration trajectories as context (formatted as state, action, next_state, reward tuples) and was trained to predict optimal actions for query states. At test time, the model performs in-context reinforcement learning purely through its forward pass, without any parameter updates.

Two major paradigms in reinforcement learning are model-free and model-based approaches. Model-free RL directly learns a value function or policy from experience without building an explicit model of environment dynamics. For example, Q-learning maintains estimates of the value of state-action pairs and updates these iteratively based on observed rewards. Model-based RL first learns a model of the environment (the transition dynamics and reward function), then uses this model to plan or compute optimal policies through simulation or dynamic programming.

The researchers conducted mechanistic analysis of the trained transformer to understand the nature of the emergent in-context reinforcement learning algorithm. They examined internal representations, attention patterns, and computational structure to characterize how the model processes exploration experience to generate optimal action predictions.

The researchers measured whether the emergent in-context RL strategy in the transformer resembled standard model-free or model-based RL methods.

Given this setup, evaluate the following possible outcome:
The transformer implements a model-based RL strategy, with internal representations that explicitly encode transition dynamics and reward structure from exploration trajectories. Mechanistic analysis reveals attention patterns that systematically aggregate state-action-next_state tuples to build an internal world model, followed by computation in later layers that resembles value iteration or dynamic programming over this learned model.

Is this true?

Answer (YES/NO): NO